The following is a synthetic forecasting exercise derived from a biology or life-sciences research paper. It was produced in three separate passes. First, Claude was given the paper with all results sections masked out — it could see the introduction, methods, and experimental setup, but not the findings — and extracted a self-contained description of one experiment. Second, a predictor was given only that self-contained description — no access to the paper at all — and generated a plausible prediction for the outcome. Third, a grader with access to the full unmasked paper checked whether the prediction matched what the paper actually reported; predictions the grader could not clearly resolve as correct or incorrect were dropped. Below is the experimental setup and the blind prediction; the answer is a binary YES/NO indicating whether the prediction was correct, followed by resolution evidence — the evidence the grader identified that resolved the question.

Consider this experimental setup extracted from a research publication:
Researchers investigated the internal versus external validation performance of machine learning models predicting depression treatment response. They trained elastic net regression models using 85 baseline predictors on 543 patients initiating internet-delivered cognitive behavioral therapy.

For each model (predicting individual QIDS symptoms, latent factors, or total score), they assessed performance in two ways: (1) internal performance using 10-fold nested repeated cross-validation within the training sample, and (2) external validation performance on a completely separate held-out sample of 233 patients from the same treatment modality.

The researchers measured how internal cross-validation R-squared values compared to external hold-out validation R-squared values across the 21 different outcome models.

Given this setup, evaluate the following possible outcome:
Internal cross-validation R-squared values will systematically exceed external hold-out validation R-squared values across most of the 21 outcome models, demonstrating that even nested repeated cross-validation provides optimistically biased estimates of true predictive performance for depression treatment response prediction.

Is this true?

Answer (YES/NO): NO